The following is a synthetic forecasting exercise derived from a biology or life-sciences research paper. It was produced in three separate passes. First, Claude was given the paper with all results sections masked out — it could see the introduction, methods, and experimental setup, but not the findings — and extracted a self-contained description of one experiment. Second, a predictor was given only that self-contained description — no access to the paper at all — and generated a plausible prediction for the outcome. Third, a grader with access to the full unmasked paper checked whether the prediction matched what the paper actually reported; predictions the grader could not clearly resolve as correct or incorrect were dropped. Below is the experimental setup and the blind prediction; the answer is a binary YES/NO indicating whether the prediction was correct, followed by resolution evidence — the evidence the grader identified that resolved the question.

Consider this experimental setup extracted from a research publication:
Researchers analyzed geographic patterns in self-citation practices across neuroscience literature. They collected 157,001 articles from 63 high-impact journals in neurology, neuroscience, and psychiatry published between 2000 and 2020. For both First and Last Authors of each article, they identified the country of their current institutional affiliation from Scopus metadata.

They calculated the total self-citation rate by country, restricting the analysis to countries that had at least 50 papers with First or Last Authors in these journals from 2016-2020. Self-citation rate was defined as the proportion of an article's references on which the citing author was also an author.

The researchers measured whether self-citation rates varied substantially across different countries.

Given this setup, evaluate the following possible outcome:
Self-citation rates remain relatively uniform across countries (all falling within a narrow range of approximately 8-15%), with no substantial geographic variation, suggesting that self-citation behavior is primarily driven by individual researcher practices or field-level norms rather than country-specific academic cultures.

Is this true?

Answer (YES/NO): NO